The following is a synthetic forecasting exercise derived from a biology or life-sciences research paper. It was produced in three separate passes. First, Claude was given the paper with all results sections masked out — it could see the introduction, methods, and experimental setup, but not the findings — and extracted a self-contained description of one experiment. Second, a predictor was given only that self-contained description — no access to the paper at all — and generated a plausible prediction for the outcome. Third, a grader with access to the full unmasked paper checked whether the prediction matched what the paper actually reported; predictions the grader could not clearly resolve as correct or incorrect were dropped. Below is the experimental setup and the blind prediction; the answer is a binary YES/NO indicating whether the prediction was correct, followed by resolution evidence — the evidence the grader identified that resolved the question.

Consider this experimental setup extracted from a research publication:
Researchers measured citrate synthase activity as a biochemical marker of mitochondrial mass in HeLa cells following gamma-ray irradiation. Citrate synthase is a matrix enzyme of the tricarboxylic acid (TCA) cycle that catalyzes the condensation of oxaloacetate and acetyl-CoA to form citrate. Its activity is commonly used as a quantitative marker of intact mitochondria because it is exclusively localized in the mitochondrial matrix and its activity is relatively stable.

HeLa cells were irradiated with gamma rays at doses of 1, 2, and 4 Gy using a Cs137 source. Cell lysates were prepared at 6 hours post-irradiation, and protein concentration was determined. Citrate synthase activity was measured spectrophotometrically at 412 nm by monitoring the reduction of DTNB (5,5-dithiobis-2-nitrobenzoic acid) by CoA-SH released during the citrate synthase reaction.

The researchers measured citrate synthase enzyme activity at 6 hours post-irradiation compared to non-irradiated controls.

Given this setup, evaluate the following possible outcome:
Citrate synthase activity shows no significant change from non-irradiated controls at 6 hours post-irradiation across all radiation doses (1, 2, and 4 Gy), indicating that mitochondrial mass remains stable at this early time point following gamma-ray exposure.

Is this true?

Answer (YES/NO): NO